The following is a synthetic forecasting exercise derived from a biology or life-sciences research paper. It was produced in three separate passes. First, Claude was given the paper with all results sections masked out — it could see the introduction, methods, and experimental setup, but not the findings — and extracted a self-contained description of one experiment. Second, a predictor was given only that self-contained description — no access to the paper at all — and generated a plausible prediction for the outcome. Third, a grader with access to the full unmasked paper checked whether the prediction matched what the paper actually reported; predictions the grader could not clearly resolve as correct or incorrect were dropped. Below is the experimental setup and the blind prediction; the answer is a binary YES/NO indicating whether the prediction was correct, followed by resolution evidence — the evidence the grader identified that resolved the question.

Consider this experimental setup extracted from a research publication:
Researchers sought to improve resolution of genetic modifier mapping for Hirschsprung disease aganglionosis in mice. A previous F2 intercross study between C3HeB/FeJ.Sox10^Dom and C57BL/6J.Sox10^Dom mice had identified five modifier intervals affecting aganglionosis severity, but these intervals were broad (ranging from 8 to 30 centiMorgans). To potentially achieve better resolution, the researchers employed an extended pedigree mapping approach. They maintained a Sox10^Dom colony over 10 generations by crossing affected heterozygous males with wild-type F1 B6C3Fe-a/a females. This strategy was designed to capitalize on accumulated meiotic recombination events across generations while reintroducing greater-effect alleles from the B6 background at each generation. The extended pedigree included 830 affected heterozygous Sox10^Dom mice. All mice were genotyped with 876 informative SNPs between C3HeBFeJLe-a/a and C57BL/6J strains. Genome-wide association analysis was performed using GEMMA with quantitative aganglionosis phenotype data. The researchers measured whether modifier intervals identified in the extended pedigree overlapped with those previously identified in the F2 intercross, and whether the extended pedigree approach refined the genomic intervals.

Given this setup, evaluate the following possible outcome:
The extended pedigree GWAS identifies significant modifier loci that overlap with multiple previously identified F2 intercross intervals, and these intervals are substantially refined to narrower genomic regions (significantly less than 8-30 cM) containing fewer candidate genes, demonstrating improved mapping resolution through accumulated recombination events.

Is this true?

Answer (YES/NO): NO